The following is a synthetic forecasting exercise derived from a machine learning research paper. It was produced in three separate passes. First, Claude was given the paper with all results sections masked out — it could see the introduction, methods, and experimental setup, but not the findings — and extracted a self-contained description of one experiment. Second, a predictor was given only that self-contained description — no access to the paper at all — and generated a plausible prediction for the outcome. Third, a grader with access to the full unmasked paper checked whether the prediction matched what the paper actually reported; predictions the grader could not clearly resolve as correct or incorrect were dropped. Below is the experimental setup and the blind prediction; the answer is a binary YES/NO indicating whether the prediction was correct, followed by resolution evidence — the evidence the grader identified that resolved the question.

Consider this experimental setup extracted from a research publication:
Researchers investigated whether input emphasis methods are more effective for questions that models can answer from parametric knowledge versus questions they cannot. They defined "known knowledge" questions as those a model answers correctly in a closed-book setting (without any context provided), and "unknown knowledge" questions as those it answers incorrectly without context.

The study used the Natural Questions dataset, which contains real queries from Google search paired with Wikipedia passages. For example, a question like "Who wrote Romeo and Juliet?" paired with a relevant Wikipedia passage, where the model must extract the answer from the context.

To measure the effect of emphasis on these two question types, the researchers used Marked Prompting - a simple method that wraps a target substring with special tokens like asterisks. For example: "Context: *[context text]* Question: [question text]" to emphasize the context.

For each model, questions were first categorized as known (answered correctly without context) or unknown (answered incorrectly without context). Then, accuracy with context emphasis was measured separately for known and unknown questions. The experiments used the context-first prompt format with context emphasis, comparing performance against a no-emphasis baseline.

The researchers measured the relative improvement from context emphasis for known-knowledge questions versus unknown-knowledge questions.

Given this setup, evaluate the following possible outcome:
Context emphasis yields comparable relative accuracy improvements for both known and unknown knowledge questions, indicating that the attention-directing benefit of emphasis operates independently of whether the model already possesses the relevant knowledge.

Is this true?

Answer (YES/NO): NO